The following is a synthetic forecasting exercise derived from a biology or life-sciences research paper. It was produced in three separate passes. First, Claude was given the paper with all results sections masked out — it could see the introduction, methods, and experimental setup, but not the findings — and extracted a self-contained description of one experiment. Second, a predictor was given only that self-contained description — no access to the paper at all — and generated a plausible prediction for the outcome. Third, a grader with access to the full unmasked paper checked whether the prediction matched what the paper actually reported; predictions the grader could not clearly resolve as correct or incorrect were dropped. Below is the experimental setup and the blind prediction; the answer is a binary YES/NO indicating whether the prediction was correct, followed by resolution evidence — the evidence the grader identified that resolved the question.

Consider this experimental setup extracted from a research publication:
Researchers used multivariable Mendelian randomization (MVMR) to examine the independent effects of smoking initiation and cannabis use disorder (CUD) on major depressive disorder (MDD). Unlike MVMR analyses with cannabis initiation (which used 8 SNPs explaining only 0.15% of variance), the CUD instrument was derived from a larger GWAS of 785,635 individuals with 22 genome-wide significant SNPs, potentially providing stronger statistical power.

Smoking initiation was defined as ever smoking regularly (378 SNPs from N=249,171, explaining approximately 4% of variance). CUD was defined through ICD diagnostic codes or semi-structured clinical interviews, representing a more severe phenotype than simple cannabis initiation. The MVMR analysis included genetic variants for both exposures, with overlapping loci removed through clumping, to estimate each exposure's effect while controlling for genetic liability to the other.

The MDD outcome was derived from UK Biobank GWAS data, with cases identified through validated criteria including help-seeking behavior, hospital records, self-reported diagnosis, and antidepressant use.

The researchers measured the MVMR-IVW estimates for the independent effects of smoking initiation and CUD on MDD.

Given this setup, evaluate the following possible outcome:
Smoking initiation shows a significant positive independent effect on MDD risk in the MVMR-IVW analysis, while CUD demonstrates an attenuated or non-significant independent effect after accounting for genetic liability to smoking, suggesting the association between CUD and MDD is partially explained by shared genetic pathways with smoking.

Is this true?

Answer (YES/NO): YES